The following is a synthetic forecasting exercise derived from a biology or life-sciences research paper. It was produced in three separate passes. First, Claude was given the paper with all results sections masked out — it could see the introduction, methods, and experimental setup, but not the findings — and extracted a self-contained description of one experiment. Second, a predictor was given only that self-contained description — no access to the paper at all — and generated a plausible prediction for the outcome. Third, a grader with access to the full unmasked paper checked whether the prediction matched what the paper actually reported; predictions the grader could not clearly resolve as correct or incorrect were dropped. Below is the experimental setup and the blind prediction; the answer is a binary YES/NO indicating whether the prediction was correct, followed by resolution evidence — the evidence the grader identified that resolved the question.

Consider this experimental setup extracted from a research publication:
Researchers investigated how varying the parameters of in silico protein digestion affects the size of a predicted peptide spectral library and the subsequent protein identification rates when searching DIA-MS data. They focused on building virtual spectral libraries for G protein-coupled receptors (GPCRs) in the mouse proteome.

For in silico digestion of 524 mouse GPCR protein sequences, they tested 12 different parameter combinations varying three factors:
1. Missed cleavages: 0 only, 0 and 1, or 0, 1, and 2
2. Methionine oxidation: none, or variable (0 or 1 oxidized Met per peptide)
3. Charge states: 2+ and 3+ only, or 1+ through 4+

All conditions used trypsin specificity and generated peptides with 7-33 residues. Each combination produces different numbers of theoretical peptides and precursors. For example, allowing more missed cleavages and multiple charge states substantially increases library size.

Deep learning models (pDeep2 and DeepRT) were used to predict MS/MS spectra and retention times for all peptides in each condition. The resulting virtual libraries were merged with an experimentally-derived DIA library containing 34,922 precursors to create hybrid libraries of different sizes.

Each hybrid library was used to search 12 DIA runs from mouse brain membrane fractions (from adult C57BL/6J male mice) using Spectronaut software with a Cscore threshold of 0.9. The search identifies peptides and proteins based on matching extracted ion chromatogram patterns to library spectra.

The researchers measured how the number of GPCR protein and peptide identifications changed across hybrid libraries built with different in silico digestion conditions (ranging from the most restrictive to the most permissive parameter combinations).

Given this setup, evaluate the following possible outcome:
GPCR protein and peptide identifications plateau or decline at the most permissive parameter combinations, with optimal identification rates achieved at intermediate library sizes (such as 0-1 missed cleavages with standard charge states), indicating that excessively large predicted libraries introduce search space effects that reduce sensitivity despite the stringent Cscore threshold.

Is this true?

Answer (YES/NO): YES